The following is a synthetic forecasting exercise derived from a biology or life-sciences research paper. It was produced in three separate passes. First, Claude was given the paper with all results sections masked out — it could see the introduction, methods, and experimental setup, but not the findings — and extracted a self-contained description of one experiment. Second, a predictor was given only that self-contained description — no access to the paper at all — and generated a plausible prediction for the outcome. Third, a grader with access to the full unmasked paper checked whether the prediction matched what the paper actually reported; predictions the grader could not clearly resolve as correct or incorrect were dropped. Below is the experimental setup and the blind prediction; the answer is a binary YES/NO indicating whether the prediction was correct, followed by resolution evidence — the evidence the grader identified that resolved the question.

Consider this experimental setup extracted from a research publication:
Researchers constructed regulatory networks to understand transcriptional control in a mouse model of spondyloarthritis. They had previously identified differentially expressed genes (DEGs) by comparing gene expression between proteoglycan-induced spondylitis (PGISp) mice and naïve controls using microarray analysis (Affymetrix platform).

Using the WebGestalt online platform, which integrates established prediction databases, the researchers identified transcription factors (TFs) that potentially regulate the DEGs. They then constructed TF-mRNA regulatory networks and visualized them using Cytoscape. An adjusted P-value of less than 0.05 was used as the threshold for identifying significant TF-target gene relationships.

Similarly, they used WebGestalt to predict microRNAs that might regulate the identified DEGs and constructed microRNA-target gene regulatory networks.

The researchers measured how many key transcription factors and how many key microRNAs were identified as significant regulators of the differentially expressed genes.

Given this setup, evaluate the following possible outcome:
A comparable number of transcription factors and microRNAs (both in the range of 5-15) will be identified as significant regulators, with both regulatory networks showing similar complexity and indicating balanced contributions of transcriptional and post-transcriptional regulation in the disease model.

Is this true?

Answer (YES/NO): YES